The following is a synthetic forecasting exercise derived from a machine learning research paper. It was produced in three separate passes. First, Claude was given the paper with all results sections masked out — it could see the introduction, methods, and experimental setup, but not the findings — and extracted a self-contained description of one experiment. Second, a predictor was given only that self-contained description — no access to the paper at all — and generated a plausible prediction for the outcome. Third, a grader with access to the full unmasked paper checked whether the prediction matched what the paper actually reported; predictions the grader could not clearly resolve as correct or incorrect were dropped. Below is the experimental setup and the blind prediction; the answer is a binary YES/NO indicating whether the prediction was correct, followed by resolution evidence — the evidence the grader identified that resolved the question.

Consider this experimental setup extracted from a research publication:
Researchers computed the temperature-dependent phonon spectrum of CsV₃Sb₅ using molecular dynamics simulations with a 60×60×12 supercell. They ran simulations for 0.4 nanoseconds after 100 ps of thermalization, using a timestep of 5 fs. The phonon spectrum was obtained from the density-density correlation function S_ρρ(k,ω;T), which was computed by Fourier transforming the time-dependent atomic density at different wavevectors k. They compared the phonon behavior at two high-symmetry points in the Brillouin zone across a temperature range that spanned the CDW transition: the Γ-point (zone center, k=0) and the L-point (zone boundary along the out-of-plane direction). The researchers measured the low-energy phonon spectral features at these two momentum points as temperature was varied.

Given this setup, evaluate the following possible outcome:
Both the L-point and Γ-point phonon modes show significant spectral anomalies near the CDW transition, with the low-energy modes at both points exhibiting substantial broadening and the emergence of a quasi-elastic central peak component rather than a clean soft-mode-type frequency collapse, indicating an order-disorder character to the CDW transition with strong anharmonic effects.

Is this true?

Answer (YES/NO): NO